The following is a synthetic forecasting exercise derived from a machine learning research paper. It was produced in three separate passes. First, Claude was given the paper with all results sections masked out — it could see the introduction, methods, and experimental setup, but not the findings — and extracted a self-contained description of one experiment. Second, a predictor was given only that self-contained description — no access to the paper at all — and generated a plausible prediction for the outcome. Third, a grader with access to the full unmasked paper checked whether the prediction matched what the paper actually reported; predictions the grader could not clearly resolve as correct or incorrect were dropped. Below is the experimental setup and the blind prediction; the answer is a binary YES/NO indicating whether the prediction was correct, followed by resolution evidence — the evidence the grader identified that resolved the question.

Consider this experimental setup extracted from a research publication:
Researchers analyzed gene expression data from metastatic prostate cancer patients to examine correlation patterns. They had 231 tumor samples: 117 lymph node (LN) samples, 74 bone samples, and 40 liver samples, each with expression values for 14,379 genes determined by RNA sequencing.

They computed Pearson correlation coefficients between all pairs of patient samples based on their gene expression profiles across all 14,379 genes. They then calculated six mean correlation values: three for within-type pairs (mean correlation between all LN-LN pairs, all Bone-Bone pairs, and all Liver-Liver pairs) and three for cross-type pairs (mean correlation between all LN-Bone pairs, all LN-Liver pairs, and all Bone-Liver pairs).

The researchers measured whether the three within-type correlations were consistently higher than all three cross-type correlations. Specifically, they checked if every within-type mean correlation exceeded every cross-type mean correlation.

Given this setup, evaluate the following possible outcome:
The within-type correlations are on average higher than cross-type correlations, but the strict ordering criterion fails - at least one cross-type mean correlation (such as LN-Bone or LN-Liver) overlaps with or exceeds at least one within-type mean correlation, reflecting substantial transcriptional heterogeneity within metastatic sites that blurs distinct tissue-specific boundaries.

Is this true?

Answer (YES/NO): YES